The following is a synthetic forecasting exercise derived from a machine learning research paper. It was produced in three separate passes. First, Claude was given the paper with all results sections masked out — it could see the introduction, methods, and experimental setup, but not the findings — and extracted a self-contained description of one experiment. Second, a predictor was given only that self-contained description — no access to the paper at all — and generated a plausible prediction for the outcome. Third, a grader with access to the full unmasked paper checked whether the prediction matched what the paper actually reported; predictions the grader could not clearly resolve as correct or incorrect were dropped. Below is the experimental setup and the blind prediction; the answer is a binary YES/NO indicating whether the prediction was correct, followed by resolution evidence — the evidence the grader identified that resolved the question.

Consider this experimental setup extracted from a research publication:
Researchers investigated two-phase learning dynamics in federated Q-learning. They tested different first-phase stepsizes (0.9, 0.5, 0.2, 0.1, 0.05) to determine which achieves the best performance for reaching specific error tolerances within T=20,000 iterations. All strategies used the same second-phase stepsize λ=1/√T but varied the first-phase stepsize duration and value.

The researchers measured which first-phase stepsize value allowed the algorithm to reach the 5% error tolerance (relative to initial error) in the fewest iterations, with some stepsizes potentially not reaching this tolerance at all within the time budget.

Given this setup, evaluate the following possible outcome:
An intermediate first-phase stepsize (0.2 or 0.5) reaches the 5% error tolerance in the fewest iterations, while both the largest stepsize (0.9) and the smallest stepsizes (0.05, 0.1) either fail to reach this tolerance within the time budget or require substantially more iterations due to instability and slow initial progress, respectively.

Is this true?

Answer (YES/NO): NO